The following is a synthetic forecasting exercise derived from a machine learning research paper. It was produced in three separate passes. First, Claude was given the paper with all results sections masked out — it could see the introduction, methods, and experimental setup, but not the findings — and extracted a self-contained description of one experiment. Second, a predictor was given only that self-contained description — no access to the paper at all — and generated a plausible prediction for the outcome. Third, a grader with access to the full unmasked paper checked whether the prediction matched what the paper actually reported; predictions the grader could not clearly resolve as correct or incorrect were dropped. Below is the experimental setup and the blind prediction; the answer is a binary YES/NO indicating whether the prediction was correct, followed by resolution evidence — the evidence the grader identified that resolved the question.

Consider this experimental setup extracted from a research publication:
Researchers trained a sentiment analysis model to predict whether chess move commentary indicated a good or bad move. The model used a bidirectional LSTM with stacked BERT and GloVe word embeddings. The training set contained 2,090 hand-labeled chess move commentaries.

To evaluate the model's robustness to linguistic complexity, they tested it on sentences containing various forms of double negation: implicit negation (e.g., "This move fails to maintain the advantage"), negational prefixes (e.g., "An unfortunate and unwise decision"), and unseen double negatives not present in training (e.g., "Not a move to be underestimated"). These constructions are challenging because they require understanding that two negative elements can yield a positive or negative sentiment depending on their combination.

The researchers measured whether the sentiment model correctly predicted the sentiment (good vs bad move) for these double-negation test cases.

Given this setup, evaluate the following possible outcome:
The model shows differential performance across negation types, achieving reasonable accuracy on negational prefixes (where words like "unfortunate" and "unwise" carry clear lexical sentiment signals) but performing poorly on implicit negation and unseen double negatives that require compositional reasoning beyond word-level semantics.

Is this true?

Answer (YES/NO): NO